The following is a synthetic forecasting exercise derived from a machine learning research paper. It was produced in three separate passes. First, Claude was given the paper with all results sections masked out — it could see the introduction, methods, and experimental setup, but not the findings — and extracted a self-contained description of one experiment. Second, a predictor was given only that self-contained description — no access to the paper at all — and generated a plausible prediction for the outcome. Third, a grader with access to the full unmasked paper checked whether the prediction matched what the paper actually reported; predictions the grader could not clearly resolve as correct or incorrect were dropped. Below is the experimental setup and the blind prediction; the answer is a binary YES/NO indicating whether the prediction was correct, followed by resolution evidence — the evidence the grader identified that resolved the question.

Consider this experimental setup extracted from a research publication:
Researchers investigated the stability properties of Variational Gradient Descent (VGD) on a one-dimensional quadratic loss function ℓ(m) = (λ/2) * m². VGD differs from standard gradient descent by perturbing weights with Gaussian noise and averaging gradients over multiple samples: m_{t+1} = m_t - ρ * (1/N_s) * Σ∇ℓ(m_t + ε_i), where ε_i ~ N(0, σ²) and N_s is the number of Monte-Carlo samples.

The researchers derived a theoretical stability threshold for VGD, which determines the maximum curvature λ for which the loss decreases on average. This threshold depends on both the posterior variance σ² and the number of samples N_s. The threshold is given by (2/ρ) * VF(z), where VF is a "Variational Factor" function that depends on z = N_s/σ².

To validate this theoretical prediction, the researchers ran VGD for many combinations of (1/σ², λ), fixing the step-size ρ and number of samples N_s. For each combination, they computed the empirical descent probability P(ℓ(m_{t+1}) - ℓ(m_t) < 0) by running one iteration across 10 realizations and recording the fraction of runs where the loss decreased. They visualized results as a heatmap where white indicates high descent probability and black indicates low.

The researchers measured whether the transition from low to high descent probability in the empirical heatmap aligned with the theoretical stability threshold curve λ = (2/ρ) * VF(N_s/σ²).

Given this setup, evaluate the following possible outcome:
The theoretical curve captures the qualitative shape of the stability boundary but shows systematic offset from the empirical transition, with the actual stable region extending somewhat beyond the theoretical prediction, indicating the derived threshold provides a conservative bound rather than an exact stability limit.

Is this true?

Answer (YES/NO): NO